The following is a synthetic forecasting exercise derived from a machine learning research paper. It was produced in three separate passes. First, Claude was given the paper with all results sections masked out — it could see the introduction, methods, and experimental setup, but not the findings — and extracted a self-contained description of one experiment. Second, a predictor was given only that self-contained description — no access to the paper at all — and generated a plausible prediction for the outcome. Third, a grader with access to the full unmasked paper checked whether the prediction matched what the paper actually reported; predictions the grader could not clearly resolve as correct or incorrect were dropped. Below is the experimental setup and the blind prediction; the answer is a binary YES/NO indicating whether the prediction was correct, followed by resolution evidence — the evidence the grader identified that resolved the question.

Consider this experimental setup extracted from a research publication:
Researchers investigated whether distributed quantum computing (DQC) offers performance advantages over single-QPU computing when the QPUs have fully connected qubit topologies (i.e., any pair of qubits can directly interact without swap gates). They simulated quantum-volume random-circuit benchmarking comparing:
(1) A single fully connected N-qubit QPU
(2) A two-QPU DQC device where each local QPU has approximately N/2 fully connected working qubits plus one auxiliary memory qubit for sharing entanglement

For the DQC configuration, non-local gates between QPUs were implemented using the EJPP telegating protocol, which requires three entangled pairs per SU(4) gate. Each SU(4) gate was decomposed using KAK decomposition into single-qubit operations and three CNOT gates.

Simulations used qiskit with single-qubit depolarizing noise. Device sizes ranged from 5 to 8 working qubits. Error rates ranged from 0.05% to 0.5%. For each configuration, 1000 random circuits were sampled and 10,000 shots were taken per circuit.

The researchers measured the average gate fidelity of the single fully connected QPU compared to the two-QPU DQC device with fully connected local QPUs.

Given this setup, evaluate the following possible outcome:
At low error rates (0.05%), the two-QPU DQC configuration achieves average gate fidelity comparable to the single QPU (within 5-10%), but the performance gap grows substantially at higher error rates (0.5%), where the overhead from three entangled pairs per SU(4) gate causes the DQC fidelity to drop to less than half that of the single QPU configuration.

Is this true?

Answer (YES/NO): NO